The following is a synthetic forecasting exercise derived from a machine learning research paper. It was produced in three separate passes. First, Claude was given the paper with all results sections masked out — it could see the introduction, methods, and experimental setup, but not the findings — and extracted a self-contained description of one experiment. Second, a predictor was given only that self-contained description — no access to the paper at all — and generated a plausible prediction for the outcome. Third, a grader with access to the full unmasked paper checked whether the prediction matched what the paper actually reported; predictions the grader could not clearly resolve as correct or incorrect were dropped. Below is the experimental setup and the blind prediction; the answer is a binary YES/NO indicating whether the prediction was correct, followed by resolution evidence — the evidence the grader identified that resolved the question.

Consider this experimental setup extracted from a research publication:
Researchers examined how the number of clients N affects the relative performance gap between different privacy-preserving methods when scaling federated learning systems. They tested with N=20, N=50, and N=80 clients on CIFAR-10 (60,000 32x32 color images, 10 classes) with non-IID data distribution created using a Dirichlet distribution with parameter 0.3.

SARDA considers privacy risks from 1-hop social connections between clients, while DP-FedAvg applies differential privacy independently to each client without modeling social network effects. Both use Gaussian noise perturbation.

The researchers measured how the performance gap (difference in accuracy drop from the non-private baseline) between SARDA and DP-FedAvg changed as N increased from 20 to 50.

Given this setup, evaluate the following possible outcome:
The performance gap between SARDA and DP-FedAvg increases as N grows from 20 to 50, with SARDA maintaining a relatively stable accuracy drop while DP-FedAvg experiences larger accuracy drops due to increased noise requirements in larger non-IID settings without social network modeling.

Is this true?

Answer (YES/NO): NO